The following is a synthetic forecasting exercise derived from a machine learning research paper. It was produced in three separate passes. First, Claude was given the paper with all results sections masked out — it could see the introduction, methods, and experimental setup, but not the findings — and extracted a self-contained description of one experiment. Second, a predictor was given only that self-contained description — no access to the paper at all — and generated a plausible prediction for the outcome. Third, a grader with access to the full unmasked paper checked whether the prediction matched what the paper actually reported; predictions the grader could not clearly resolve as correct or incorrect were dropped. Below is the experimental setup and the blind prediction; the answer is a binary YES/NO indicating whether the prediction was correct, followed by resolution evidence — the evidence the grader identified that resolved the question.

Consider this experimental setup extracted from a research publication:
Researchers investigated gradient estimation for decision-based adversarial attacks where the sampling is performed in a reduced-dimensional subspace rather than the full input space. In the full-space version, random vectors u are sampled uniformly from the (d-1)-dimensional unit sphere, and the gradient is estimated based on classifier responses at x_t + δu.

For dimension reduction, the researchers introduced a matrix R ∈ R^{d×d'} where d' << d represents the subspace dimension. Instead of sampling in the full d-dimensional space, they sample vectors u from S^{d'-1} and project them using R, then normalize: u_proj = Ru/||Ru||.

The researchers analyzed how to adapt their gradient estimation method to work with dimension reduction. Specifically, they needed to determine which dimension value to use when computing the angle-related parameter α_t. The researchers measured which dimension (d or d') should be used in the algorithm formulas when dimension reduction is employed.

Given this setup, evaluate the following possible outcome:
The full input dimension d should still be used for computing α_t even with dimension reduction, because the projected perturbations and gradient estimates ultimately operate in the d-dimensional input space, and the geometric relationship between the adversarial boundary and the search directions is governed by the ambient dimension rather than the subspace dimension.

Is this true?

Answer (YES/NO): NO